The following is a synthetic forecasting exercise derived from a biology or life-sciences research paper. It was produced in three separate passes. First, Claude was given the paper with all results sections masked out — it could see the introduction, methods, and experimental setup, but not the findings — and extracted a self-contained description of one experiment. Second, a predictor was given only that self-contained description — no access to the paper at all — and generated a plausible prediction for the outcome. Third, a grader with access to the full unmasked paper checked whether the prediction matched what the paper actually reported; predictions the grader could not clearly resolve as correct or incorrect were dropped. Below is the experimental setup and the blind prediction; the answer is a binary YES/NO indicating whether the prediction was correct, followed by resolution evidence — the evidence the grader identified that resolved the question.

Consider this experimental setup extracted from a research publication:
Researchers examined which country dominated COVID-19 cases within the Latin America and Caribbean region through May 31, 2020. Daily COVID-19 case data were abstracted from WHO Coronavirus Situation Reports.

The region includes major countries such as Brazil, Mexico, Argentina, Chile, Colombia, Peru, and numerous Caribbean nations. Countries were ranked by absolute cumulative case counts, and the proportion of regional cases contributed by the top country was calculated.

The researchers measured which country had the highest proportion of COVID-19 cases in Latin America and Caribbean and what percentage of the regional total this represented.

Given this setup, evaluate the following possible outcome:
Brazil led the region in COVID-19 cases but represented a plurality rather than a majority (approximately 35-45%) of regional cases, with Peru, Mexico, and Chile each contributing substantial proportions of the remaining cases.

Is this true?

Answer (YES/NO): NO